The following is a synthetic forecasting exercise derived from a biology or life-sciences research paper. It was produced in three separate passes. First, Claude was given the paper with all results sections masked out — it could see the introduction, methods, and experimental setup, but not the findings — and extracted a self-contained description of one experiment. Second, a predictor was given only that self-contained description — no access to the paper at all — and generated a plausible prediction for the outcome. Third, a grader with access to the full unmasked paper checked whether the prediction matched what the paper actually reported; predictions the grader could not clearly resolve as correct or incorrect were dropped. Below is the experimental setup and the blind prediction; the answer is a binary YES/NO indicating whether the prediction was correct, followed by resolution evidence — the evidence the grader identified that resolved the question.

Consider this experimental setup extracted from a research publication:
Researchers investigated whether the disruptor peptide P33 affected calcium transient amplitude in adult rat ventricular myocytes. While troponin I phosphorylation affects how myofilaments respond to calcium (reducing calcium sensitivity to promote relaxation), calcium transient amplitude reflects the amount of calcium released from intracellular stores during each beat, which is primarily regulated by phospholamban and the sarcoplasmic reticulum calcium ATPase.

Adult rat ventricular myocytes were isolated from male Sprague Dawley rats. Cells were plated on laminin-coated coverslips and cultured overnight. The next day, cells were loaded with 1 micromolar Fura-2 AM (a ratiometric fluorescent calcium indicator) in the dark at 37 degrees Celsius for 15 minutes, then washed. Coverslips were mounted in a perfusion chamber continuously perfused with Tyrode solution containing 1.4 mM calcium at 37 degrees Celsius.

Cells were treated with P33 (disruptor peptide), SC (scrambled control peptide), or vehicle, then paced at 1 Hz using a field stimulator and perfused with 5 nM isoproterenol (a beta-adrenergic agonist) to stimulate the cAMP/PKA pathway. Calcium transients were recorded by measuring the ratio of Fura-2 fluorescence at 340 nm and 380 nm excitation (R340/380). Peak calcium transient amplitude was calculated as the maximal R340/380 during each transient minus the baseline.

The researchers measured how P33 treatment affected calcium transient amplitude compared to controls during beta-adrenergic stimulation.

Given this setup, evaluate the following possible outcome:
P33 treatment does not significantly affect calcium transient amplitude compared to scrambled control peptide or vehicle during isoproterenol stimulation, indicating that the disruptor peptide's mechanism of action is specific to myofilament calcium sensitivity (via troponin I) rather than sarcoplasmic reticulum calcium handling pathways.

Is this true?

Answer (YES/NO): YES